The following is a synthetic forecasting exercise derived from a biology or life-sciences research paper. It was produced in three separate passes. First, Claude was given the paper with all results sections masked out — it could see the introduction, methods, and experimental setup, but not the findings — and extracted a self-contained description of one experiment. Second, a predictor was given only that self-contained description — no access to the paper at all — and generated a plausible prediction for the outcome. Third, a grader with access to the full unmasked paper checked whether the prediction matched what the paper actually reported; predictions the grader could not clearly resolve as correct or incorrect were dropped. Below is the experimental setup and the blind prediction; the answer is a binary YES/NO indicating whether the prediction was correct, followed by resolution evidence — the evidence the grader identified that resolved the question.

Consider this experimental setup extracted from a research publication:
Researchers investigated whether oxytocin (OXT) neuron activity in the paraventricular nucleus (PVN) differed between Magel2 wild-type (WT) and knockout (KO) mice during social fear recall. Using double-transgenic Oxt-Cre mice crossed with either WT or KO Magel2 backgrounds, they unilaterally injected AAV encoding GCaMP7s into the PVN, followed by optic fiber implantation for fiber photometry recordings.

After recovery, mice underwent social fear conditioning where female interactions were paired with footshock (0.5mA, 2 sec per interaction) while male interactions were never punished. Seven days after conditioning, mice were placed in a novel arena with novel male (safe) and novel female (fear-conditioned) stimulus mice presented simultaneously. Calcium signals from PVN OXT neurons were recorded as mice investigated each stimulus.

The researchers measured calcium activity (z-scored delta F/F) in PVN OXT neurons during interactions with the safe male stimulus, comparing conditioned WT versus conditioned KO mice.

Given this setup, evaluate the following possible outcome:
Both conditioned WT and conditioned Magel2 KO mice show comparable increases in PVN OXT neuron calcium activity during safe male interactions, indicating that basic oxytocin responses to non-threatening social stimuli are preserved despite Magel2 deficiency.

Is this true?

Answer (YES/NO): NO